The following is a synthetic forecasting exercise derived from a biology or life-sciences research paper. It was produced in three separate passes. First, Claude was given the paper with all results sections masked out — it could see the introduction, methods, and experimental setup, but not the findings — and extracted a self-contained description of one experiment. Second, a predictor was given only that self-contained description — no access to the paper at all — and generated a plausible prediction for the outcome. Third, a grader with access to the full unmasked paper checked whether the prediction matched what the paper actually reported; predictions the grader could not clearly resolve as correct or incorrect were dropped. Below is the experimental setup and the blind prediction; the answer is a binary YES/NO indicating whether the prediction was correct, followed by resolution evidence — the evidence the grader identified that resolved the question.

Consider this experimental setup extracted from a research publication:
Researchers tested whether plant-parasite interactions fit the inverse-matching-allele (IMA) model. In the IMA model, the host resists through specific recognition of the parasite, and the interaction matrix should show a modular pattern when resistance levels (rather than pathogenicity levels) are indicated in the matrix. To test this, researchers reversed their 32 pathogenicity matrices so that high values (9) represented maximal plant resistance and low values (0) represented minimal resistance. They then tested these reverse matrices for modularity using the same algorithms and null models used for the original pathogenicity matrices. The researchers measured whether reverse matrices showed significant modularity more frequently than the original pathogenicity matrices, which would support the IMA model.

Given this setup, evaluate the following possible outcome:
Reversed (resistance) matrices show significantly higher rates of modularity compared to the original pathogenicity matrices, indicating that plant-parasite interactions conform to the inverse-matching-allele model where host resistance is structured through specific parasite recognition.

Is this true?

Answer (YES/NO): NO